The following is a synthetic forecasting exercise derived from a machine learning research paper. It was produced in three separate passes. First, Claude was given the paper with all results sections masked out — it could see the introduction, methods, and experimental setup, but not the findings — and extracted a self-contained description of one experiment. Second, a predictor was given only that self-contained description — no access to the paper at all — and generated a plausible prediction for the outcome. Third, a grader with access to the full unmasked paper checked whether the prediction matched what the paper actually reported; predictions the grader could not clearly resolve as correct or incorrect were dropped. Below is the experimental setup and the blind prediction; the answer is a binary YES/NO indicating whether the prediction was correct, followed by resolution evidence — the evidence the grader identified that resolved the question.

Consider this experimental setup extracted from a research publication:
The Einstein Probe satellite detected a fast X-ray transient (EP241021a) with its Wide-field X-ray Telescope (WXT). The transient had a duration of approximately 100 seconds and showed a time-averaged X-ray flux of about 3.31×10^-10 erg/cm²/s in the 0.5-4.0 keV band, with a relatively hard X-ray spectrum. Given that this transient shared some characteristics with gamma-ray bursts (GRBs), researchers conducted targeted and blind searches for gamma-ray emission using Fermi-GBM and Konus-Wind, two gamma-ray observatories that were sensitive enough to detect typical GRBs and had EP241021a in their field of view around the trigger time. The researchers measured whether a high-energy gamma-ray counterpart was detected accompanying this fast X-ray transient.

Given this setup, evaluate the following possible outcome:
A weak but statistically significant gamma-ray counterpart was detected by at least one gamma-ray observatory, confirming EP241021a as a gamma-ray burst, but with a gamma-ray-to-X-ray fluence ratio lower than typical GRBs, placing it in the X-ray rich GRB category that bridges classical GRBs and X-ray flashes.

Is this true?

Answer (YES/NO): NO